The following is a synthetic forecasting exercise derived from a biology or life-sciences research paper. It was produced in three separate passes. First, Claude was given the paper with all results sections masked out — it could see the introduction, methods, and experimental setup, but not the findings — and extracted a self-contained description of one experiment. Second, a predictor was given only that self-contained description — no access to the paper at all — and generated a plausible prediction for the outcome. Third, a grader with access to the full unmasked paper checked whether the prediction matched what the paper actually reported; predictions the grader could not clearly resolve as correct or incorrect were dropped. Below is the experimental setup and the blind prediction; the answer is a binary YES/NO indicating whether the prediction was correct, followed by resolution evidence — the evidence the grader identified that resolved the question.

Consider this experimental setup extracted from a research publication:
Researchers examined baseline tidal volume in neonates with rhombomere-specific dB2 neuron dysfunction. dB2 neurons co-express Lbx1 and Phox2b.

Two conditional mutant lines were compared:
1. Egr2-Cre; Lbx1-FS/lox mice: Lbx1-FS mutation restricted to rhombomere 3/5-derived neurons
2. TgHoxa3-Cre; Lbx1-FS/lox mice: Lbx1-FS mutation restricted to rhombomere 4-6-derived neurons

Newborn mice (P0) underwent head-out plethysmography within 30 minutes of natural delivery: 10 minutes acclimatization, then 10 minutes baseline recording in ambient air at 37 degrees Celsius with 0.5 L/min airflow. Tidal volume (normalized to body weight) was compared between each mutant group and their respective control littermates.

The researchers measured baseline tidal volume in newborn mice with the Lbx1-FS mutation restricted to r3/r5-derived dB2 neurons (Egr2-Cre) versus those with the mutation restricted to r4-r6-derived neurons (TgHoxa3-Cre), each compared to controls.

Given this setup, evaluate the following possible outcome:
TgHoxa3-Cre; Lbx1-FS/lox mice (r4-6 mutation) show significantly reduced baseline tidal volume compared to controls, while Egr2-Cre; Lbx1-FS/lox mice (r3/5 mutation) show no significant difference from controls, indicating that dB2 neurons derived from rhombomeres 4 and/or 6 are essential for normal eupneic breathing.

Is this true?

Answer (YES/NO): NO